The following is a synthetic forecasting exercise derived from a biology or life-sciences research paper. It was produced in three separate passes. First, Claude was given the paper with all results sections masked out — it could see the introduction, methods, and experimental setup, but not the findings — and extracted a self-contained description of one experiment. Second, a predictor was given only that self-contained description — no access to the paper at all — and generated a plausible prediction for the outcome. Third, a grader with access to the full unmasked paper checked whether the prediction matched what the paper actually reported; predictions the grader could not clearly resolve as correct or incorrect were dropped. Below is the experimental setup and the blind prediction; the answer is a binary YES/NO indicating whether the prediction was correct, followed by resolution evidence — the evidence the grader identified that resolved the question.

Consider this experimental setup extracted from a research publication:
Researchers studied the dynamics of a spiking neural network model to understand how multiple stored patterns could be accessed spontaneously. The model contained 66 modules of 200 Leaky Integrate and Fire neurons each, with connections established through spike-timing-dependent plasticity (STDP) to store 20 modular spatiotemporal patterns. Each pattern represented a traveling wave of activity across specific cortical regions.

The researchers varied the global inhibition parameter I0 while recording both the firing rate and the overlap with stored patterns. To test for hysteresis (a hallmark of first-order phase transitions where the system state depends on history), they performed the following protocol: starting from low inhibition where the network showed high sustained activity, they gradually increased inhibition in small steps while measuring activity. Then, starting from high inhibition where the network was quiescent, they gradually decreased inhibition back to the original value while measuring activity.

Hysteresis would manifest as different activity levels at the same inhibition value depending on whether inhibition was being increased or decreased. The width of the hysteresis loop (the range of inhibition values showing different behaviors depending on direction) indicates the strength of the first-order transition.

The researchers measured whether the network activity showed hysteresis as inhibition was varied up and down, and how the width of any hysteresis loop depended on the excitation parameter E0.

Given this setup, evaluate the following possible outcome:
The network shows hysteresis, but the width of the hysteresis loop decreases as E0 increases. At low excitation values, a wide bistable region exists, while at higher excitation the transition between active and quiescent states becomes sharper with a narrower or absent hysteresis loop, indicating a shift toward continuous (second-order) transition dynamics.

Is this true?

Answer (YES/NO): NO